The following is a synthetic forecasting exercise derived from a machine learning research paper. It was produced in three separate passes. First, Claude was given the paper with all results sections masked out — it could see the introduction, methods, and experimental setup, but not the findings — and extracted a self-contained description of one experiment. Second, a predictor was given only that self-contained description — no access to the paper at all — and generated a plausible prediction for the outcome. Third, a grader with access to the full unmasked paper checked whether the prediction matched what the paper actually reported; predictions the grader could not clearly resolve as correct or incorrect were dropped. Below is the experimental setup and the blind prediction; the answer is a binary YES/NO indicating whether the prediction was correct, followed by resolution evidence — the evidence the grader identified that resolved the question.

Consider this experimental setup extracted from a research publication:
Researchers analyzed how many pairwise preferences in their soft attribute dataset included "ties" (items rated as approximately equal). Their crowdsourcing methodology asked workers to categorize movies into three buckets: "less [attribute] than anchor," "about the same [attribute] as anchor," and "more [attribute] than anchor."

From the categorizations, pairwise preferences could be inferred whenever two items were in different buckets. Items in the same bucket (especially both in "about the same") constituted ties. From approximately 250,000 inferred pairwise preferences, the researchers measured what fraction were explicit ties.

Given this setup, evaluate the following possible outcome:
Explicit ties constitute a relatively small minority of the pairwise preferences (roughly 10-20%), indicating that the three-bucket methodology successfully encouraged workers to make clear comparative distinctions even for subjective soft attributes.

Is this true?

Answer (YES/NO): NO